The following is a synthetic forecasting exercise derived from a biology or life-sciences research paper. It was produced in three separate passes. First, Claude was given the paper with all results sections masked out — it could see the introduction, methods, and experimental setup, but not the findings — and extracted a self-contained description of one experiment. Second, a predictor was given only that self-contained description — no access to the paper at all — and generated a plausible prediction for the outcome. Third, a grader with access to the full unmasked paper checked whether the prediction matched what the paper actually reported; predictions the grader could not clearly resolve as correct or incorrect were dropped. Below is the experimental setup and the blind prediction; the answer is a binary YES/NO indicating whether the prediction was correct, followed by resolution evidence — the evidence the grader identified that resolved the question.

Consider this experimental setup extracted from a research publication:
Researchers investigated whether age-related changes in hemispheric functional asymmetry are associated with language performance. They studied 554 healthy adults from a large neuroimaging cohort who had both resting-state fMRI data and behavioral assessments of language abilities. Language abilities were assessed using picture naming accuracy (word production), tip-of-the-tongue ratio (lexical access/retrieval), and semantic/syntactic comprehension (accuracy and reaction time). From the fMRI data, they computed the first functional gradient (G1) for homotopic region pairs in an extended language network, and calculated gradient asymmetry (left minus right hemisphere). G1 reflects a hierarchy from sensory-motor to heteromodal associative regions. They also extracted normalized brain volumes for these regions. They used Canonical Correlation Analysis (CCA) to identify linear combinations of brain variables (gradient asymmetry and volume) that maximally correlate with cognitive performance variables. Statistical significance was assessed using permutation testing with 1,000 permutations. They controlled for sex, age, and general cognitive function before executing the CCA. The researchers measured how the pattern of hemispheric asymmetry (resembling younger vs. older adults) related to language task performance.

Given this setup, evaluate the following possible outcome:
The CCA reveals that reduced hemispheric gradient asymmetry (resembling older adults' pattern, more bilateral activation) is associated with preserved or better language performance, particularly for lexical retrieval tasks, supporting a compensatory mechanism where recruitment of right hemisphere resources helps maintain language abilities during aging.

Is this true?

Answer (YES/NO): NO